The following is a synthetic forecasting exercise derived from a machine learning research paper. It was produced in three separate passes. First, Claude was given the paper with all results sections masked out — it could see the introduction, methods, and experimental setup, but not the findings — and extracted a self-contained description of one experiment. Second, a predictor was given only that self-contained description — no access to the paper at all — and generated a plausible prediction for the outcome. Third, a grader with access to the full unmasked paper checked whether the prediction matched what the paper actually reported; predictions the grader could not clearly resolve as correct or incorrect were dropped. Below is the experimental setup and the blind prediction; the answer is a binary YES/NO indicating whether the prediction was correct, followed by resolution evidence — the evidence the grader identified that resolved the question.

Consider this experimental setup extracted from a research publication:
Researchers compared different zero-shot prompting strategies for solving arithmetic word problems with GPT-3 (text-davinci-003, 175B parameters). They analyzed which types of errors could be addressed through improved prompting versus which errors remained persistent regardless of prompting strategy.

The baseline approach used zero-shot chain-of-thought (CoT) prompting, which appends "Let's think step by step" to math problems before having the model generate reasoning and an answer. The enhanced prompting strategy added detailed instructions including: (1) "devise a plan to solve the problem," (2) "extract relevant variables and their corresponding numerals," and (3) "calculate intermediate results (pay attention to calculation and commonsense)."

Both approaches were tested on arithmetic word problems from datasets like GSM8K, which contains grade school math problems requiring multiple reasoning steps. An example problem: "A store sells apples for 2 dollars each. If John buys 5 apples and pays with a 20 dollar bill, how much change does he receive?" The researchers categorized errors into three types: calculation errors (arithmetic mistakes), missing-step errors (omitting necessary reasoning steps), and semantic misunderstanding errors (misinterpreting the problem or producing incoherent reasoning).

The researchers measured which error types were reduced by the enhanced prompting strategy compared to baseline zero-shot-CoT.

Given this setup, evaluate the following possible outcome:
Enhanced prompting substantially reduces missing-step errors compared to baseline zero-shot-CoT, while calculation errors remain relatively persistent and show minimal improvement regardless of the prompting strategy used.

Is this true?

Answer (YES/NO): NO